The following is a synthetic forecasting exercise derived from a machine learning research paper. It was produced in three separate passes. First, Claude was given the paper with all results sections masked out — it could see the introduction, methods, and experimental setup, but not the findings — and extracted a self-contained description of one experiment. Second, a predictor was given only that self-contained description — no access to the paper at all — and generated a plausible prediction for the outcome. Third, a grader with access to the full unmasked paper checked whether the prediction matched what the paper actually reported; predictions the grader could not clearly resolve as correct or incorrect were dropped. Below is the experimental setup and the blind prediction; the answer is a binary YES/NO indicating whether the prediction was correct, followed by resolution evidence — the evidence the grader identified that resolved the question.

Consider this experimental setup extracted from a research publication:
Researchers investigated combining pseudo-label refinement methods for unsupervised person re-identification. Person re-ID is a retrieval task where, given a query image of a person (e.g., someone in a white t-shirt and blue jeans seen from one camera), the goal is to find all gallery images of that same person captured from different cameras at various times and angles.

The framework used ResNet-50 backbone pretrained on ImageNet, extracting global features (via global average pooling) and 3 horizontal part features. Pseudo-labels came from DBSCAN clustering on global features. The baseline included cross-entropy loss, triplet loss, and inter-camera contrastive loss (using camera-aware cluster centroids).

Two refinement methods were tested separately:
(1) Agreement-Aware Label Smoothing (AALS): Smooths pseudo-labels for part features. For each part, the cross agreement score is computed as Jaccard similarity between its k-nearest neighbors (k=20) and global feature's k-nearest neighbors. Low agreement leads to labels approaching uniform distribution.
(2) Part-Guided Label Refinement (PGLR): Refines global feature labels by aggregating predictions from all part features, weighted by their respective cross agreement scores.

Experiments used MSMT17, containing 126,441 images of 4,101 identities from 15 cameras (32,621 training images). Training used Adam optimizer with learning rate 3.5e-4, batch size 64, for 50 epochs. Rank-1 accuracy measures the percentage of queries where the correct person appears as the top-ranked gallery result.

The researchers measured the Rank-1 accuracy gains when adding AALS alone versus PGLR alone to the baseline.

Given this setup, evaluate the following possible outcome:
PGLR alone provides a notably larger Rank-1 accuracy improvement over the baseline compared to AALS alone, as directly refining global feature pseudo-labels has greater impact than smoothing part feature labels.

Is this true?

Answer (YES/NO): NO